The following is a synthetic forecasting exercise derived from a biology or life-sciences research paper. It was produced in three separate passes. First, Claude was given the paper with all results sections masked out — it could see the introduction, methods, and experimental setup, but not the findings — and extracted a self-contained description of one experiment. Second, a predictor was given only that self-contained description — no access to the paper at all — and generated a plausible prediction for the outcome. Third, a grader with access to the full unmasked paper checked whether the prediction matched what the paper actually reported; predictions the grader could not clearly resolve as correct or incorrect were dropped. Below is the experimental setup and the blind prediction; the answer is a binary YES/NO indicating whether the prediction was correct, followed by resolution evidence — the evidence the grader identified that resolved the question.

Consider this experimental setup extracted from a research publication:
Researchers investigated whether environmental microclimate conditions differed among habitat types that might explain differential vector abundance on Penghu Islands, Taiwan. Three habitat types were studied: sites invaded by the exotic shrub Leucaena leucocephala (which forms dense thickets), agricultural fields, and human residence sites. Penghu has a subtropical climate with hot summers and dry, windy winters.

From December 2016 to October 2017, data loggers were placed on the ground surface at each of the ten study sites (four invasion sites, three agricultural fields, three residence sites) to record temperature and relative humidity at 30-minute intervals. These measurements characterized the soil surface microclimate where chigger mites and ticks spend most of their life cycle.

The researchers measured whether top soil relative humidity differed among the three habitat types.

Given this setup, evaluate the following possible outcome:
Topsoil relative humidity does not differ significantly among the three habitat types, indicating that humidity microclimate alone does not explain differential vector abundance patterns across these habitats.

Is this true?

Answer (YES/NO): YES